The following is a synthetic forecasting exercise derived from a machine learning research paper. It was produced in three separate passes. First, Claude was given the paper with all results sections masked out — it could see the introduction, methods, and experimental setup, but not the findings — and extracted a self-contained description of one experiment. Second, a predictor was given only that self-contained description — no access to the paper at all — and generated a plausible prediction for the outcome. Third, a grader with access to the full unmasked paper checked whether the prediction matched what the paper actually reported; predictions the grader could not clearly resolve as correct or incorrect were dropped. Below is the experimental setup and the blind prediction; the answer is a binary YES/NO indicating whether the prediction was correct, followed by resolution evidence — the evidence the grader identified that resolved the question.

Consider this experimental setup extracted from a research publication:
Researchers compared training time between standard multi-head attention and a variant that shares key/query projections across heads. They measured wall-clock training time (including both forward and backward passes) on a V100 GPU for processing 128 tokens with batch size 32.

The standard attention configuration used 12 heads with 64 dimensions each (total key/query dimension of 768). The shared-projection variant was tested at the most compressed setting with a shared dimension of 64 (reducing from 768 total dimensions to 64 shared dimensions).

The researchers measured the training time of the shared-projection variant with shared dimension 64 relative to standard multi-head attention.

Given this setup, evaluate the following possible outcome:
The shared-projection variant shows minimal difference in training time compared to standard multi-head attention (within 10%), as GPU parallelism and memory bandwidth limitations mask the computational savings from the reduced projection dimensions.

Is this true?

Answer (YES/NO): NO